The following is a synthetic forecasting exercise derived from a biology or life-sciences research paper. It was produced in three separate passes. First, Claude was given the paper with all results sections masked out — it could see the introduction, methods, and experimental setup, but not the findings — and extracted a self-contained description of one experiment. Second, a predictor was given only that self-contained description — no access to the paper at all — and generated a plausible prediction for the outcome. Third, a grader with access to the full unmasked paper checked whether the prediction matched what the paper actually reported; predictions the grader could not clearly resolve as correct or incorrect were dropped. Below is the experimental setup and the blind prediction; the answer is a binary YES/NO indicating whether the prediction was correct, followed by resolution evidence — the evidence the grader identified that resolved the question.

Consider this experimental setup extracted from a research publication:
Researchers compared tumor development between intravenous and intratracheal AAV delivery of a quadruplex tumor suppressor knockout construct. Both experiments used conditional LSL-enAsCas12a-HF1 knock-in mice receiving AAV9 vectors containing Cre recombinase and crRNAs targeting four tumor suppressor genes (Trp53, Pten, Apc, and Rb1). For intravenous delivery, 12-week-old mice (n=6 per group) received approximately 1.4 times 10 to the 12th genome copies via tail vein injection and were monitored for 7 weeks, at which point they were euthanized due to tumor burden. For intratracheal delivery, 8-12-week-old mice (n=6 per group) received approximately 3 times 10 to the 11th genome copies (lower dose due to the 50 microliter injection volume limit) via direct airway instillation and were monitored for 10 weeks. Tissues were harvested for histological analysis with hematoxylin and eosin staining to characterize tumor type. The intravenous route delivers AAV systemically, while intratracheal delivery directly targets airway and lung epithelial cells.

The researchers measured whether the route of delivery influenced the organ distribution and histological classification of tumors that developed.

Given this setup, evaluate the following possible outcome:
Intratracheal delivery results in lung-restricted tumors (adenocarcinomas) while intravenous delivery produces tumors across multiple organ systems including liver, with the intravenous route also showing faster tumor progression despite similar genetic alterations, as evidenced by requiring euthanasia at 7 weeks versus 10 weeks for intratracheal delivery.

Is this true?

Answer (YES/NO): NO